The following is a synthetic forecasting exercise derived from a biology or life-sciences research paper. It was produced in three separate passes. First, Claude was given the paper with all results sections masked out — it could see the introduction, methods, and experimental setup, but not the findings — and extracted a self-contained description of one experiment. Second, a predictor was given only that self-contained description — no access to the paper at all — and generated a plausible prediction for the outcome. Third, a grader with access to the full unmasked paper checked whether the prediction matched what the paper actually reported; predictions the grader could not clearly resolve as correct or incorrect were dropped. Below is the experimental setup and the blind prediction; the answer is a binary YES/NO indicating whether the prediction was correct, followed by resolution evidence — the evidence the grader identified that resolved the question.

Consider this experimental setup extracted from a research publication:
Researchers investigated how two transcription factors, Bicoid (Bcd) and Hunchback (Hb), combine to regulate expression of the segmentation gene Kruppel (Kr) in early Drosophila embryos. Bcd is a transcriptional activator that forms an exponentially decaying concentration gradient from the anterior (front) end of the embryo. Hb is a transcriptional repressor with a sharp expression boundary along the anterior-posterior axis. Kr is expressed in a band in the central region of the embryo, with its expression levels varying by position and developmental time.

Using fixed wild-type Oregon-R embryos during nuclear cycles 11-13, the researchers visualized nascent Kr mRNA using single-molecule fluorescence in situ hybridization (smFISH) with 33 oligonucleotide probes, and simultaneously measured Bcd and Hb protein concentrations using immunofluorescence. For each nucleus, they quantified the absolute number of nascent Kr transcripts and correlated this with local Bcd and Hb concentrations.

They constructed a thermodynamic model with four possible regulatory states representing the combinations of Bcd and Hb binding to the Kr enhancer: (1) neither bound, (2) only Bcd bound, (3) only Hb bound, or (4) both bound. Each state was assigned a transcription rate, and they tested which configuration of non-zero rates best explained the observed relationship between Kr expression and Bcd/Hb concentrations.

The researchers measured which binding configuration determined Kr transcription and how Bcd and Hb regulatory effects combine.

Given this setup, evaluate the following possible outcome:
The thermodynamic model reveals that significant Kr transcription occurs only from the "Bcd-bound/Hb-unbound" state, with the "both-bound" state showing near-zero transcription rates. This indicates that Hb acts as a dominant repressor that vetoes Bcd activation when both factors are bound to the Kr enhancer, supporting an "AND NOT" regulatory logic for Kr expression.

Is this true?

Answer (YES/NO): YES